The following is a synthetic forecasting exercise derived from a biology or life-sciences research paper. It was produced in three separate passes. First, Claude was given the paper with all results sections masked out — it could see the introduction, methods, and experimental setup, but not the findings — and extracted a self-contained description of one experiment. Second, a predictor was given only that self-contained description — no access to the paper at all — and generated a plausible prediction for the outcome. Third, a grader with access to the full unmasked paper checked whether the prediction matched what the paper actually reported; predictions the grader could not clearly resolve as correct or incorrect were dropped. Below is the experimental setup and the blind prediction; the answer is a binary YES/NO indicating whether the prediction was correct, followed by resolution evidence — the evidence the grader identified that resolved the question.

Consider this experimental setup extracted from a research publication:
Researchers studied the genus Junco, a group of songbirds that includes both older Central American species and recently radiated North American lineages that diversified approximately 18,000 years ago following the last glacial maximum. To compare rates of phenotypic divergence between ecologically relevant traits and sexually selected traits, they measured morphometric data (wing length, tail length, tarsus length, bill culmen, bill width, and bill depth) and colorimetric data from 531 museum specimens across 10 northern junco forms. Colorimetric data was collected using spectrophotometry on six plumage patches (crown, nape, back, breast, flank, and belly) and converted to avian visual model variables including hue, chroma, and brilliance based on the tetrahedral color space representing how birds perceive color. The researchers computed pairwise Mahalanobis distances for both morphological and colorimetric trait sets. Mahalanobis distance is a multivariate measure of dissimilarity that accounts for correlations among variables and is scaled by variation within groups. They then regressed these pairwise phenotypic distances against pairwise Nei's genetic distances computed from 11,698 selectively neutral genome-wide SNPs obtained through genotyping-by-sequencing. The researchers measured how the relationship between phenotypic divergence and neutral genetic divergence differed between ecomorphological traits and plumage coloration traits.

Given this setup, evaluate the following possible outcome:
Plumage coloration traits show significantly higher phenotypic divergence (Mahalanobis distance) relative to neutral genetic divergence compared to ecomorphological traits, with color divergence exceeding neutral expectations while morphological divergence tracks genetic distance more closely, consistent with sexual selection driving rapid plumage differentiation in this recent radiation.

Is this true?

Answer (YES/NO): NO